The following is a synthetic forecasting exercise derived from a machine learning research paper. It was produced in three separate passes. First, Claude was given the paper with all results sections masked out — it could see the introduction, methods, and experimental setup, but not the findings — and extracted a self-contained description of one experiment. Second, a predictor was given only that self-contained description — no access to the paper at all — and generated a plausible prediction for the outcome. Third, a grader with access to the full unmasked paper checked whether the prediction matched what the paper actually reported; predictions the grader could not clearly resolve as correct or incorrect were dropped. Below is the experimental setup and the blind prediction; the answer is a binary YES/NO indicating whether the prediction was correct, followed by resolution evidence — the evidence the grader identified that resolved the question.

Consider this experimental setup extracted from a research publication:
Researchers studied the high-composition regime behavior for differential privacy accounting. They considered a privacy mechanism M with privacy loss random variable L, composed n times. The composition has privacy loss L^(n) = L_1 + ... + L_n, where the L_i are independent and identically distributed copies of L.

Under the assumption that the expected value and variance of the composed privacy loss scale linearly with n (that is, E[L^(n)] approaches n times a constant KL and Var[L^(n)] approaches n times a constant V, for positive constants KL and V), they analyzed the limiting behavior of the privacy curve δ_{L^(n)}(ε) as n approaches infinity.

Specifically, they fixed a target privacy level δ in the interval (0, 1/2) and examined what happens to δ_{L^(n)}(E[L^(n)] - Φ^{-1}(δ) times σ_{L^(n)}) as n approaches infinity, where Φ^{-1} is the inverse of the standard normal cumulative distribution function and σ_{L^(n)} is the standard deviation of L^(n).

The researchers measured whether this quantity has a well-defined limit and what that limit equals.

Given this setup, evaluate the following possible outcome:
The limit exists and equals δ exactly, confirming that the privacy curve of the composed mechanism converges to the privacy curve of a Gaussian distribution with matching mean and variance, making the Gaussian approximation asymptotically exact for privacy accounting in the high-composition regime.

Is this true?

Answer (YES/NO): YES